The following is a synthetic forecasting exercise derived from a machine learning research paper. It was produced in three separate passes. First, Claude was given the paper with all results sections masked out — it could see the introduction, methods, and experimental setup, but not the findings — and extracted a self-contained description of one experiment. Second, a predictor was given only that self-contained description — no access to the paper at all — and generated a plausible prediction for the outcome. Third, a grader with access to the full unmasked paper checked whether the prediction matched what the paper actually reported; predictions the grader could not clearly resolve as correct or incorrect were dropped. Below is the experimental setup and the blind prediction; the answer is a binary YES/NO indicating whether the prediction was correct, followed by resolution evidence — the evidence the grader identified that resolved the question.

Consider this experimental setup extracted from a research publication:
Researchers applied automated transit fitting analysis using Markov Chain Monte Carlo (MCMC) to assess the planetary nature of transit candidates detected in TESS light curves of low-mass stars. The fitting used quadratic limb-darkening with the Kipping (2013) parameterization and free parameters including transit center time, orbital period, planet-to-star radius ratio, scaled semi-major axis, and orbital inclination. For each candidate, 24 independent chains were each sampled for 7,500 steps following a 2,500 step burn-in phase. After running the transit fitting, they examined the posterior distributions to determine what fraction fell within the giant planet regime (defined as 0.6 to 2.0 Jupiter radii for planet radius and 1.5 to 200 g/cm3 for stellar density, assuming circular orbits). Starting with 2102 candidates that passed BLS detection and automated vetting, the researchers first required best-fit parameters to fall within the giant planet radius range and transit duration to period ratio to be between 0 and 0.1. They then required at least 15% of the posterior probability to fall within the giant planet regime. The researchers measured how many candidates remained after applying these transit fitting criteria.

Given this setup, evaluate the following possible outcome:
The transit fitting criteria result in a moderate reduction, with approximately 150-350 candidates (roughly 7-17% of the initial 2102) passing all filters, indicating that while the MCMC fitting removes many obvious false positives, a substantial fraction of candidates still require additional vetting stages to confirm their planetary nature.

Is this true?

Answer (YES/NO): NO